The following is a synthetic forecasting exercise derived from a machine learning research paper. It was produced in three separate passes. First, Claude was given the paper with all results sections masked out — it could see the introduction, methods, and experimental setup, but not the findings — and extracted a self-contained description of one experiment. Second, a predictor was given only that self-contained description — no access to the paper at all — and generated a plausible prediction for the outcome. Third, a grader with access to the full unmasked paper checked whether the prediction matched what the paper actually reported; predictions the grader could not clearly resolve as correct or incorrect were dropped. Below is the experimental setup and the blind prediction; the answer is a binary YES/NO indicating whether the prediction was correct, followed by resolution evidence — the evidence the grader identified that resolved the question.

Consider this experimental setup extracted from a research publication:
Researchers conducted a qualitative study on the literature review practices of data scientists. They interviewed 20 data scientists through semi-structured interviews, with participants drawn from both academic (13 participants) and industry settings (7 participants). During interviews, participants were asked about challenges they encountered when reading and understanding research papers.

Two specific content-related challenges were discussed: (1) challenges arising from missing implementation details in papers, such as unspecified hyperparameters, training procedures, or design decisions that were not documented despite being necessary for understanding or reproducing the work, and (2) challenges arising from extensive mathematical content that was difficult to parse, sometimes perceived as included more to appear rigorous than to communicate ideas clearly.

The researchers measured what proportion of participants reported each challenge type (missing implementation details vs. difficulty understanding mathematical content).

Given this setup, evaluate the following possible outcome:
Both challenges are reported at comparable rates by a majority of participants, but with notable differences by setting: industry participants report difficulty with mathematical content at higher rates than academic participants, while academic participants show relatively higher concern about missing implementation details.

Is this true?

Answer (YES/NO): NO